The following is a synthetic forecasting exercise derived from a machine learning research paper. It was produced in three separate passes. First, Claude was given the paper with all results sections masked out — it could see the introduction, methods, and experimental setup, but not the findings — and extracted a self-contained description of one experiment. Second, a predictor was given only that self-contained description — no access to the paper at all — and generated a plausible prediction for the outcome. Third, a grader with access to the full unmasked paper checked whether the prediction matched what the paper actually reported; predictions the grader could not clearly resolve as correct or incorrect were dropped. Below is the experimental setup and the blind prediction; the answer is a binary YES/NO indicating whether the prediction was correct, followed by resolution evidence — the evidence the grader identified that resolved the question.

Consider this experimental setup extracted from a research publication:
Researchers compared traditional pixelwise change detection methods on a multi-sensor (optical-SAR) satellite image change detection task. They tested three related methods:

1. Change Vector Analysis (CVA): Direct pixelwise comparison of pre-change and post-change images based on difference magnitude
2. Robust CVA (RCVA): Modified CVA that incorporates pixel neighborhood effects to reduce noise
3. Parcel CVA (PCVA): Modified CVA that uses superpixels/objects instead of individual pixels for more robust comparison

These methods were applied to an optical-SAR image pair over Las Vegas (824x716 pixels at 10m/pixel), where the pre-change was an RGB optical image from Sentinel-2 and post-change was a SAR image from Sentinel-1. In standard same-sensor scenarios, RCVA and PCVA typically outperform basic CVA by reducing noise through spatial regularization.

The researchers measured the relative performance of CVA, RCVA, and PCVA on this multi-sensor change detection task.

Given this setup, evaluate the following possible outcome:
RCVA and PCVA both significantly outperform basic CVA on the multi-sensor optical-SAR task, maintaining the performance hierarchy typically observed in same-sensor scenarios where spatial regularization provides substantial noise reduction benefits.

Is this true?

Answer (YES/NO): NO